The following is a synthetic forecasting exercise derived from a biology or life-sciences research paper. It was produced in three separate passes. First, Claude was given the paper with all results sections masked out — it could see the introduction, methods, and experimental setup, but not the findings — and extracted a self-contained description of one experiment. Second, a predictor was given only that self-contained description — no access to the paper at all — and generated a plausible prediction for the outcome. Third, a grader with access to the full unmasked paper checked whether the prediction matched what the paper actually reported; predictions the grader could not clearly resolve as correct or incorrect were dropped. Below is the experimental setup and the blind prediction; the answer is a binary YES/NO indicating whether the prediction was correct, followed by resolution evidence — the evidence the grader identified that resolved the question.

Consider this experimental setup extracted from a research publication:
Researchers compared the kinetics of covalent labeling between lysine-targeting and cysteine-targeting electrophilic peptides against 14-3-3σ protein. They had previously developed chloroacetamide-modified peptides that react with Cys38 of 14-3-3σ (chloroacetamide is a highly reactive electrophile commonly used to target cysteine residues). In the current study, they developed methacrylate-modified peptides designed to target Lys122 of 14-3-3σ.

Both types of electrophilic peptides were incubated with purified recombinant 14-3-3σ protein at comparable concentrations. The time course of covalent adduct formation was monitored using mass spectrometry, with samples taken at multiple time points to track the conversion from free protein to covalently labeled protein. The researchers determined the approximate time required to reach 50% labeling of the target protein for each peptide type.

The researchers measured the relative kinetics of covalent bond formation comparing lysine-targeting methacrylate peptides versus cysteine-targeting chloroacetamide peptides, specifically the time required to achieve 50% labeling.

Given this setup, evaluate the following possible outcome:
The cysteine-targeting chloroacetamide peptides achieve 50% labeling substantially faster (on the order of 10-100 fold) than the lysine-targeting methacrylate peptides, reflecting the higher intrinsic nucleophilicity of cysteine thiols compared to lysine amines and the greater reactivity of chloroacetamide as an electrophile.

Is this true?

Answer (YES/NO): YES